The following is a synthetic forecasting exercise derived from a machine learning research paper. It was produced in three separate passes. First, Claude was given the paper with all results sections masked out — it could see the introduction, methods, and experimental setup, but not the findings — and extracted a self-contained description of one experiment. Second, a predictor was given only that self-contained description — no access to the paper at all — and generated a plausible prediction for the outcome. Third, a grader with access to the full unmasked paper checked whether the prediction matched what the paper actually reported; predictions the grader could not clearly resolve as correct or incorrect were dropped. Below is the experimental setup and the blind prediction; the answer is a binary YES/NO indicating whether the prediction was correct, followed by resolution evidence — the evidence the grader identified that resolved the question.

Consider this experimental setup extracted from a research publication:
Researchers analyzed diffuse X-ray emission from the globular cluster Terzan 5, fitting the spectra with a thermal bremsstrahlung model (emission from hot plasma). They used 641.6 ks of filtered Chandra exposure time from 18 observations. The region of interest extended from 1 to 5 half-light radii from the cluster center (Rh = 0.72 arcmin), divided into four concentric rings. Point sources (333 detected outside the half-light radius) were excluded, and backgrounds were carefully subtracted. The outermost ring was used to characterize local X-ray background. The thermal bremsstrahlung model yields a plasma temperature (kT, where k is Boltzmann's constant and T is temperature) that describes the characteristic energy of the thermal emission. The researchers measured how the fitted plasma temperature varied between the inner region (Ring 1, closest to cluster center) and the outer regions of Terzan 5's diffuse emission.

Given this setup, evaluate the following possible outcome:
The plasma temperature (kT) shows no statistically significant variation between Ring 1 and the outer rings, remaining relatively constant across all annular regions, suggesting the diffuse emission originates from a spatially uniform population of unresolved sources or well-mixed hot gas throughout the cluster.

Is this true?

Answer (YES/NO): NO